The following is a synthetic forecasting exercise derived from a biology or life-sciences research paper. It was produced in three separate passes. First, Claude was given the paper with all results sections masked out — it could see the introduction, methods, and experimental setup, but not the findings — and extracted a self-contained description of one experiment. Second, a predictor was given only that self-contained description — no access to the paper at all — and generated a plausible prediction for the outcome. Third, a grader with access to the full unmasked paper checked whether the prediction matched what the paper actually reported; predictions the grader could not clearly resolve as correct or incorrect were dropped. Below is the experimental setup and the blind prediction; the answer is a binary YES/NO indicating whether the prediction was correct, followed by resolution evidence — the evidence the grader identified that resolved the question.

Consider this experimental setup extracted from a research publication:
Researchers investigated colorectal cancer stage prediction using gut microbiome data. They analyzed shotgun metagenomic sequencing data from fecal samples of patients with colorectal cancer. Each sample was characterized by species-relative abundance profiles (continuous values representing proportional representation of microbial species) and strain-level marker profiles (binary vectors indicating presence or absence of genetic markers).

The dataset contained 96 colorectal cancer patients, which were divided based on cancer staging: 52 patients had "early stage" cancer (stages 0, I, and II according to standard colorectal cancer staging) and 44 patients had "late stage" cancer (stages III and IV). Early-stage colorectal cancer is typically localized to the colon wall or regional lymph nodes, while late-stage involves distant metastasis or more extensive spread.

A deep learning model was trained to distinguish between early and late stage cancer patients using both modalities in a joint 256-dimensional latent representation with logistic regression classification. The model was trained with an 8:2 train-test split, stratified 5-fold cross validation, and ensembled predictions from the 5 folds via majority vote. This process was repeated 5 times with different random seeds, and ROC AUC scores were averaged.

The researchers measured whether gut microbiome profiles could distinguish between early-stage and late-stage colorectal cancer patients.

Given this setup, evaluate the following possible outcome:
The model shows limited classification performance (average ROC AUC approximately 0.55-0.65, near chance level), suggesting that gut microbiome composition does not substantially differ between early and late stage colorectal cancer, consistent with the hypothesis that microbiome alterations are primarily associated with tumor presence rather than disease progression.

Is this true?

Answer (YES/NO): NO